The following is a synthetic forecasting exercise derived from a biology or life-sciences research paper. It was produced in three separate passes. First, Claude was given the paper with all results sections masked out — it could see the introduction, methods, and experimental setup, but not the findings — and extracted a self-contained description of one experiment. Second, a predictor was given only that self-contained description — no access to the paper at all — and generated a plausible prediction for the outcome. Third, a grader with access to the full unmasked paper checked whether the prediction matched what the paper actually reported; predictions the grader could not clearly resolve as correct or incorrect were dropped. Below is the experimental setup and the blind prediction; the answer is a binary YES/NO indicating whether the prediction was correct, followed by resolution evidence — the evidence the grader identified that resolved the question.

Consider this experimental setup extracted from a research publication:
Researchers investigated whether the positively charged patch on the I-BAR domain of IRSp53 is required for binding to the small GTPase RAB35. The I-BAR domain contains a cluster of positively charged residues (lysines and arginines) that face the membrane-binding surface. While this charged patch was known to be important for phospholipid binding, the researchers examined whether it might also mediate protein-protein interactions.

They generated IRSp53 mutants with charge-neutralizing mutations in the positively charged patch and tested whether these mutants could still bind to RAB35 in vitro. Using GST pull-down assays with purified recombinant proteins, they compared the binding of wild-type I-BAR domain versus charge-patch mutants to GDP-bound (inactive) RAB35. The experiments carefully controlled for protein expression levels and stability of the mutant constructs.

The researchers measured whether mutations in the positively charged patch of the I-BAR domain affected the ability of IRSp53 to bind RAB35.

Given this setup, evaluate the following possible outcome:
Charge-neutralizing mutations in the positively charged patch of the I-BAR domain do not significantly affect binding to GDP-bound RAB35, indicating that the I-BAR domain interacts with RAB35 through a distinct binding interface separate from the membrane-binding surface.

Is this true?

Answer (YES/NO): NO